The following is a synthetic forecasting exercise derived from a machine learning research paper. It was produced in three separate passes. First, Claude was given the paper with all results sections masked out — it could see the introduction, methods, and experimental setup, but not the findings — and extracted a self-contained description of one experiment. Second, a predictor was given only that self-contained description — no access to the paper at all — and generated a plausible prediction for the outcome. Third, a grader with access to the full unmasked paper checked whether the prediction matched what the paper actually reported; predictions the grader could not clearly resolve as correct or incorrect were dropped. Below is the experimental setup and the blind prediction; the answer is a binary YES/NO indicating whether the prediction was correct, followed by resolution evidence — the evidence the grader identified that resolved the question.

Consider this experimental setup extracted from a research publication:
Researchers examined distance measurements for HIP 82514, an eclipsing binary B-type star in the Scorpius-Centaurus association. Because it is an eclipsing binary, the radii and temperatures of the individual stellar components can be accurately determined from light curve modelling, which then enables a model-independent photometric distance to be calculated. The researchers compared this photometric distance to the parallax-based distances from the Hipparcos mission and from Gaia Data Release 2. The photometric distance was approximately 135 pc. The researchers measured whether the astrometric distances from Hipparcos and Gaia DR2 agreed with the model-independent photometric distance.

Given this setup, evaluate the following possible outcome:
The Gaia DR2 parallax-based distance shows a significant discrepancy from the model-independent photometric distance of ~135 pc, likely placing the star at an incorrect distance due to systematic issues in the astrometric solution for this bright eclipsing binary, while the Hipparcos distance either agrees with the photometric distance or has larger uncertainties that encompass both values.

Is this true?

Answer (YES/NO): NO